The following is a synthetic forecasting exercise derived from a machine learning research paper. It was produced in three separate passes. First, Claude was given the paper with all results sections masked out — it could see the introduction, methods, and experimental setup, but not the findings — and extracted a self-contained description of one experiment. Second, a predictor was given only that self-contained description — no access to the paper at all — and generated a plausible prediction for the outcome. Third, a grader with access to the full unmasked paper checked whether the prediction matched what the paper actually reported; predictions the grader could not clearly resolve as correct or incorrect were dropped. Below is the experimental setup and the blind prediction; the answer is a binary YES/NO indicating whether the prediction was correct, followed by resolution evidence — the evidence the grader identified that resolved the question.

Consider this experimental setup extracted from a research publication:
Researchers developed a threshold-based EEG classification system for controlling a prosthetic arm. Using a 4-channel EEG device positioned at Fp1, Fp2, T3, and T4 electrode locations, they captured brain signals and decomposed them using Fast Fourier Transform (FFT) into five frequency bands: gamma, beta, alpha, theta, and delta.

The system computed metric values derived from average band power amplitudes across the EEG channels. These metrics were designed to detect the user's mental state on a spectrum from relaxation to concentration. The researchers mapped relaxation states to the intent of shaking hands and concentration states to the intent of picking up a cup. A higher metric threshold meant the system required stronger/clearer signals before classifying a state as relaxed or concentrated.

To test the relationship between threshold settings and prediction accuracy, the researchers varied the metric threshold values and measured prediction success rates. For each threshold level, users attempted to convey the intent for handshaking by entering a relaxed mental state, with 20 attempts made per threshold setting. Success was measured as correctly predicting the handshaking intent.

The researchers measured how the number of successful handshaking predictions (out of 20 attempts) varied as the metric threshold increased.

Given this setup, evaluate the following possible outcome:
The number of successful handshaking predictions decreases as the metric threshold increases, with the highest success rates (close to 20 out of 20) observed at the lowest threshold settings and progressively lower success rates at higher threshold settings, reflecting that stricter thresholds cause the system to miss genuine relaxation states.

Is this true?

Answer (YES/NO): NO